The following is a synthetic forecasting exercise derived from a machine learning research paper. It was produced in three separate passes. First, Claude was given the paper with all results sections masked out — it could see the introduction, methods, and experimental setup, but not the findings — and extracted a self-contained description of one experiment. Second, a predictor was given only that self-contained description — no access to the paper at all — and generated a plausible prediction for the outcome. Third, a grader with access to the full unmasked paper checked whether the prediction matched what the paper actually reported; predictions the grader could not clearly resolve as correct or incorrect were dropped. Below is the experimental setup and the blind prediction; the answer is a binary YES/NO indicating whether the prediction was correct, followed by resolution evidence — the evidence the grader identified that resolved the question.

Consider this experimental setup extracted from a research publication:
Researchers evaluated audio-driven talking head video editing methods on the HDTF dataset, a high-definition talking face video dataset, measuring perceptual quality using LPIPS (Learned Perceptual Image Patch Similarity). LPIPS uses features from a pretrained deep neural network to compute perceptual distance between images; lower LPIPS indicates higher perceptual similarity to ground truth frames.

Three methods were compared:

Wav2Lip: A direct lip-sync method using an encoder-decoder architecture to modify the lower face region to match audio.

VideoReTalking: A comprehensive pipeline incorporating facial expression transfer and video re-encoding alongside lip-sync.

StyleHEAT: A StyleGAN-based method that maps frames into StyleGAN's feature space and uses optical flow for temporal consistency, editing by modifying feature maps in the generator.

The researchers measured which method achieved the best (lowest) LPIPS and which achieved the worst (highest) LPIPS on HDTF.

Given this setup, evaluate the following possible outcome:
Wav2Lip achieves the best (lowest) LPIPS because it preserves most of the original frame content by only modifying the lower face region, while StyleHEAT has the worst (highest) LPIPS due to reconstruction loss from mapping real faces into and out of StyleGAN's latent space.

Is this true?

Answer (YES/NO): NO